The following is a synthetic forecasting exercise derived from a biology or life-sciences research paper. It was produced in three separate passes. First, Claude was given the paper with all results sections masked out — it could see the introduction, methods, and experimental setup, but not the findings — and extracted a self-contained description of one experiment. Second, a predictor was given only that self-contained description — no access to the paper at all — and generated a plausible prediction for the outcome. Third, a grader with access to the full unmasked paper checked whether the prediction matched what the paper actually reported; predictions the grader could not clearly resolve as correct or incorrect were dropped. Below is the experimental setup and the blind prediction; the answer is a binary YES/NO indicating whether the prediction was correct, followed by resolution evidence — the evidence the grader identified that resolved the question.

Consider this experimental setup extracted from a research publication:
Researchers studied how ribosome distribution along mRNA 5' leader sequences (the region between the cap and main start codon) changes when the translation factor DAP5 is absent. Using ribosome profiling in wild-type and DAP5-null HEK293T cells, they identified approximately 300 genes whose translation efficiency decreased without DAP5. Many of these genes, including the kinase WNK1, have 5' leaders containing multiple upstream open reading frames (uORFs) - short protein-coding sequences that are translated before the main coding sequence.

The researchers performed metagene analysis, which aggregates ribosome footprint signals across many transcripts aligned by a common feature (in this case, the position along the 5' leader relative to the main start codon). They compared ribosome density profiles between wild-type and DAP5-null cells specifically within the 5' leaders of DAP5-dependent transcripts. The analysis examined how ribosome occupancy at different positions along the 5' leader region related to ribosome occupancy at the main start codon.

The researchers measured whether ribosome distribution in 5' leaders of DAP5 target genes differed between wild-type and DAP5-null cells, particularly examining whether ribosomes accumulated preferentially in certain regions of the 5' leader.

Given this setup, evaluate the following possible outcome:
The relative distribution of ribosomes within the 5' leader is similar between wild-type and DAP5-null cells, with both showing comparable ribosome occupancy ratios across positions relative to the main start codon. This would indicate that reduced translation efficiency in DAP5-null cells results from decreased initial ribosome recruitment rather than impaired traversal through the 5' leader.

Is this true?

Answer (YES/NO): NO